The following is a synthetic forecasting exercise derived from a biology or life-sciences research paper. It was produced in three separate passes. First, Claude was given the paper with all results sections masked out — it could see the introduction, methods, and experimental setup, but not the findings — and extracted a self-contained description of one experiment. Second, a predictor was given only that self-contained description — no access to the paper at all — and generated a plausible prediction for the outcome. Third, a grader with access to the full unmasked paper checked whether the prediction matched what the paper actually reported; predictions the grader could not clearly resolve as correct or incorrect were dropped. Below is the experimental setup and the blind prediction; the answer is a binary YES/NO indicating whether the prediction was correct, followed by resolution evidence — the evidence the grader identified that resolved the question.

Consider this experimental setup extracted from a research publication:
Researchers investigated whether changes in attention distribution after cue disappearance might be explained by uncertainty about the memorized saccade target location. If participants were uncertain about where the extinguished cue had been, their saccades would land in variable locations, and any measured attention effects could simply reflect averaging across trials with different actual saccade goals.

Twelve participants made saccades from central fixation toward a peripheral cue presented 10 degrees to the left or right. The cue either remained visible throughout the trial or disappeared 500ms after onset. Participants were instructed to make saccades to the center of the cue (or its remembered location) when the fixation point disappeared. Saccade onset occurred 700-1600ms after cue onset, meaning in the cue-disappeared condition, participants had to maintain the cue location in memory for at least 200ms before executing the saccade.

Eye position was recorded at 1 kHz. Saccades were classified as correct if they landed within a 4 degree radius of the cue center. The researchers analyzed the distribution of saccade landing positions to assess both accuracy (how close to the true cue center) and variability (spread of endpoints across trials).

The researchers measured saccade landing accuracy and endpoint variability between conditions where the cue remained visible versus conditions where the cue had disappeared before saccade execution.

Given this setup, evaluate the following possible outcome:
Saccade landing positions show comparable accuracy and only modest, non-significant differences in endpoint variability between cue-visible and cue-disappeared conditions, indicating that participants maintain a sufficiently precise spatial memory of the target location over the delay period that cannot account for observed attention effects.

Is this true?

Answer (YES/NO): NO